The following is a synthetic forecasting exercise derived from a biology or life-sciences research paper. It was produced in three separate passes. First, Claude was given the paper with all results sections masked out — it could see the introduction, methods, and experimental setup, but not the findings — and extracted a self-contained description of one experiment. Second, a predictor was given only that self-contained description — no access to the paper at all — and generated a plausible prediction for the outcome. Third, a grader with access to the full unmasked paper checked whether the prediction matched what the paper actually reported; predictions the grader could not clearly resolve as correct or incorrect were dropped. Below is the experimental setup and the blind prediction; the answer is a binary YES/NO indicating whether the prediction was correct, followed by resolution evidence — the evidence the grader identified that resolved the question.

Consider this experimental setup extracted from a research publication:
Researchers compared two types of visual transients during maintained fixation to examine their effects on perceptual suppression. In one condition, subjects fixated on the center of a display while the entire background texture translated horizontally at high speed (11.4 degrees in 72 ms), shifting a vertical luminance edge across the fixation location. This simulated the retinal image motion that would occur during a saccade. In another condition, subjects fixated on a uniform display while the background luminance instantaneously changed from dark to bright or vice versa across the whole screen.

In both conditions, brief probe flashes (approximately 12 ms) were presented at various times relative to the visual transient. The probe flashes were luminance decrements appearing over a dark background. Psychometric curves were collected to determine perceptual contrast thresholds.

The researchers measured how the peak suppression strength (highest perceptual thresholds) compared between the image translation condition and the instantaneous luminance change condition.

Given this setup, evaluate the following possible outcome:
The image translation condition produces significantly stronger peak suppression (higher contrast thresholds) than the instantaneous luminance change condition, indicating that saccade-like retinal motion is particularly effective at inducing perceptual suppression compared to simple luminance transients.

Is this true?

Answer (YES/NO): YES